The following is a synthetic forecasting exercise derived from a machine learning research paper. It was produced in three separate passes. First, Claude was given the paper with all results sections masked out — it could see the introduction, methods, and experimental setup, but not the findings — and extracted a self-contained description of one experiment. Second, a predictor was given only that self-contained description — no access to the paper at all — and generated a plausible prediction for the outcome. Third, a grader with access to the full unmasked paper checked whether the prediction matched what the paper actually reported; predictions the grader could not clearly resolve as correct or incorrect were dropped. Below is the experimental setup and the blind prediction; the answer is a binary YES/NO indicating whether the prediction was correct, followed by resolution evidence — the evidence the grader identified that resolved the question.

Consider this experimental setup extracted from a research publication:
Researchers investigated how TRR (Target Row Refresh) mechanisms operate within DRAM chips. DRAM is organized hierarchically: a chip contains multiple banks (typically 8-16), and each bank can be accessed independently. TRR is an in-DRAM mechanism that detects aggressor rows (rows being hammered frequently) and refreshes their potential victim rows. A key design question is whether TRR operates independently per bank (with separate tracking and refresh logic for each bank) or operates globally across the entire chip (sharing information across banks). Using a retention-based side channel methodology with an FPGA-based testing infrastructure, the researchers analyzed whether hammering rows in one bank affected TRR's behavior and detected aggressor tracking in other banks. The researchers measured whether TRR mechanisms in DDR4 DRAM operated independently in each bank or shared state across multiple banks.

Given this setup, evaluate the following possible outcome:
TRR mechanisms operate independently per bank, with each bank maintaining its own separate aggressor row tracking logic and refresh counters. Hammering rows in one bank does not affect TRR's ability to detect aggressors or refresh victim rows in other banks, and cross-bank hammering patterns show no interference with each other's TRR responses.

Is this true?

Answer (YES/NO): NO